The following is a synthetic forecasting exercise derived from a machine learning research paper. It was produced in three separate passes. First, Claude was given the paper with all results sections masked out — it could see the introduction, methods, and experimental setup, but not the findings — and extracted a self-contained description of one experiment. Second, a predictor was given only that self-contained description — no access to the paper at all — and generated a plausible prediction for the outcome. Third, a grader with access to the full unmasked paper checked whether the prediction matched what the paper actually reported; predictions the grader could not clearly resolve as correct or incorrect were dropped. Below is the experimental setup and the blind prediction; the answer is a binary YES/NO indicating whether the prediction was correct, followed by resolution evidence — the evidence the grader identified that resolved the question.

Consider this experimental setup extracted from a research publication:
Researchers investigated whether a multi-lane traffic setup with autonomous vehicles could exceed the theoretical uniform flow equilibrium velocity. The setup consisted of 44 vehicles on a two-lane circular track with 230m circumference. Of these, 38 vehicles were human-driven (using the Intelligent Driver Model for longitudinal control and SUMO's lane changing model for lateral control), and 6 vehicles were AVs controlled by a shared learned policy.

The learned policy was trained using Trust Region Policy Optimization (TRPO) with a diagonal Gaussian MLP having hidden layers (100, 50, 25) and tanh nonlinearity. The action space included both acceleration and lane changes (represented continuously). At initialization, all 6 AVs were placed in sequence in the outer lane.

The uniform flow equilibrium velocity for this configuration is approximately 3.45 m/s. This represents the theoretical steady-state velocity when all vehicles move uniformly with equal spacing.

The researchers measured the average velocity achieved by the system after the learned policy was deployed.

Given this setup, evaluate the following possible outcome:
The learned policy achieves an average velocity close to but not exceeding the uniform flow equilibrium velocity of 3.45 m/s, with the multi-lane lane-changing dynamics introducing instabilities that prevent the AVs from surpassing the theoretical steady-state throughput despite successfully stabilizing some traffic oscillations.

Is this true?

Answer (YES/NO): NO